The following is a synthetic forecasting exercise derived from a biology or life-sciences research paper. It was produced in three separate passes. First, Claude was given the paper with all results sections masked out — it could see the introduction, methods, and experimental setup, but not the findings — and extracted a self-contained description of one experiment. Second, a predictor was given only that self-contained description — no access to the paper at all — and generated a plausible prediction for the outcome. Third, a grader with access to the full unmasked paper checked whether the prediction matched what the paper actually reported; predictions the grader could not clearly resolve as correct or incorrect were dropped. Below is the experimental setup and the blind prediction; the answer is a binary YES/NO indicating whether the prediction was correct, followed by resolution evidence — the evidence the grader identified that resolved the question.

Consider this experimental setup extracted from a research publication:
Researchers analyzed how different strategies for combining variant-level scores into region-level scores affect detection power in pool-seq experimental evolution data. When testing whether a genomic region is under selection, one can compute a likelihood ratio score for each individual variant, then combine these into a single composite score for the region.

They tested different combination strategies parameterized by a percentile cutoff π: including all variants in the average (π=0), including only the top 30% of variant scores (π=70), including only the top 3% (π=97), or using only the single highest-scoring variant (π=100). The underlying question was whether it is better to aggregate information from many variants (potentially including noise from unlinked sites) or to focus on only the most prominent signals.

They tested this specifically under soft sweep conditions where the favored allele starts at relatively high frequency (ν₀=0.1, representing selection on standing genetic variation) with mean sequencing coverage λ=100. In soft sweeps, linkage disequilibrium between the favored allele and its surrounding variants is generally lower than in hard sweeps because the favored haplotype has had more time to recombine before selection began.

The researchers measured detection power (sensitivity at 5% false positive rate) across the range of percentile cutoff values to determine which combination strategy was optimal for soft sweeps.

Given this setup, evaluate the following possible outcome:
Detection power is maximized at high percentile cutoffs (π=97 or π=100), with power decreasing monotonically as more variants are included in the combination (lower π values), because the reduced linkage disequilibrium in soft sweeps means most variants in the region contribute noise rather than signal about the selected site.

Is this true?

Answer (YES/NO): YES